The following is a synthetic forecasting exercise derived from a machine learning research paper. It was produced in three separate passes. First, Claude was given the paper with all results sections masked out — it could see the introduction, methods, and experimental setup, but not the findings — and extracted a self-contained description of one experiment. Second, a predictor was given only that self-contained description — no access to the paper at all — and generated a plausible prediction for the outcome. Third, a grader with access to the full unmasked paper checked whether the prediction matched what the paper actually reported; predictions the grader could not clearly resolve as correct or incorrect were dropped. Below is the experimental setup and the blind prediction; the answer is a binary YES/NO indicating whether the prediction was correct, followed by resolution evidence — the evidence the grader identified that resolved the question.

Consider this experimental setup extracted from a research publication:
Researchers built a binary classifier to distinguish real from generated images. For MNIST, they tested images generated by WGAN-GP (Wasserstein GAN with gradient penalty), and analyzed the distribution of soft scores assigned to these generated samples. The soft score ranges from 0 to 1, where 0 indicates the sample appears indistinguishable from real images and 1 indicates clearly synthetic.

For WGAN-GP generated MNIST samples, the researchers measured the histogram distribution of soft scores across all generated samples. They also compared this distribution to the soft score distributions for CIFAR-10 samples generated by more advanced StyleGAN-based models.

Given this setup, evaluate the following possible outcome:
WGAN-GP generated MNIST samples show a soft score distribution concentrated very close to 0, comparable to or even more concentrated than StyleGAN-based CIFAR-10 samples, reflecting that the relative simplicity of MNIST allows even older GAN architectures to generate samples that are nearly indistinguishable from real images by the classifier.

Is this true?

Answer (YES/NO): NO